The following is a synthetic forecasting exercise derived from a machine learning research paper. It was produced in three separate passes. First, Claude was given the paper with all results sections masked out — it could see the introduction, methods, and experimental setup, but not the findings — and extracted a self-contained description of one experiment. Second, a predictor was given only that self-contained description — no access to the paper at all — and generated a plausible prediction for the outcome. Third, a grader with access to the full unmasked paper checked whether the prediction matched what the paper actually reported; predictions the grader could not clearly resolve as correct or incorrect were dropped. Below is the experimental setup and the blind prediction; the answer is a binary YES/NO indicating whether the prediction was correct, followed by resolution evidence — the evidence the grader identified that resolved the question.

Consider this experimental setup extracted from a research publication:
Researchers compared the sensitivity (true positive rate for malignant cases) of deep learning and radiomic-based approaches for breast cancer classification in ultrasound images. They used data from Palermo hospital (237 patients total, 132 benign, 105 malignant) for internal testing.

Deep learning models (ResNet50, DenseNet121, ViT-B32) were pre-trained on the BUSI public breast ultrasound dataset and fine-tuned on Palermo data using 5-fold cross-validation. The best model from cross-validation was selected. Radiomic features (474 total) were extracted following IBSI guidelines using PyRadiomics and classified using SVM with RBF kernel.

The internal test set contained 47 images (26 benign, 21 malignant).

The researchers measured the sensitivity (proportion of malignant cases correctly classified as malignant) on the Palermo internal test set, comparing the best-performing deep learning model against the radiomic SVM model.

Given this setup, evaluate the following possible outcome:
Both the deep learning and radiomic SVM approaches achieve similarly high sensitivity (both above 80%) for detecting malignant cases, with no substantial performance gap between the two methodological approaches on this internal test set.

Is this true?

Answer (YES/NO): NO